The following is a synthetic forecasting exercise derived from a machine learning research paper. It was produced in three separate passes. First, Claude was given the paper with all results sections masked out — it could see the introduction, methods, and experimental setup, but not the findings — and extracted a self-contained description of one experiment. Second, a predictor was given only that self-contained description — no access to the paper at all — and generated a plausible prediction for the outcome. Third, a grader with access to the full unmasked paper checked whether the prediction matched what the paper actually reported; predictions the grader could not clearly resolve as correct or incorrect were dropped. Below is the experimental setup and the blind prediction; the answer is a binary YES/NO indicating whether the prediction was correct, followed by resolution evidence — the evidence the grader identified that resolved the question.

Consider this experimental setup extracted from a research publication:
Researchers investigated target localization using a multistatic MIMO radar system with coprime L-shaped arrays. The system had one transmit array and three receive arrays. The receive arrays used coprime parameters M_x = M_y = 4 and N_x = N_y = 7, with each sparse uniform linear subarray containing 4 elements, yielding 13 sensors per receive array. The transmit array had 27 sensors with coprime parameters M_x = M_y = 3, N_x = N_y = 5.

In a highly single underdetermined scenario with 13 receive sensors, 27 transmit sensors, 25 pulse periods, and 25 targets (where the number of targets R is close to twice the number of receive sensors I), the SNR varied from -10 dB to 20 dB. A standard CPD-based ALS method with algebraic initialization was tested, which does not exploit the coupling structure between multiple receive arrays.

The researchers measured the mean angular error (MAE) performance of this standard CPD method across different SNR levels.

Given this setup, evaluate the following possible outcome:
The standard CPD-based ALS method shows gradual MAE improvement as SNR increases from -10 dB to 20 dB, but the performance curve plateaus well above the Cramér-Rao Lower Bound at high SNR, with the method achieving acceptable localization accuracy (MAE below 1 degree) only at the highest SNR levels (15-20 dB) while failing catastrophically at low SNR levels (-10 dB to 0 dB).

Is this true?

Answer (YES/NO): NO